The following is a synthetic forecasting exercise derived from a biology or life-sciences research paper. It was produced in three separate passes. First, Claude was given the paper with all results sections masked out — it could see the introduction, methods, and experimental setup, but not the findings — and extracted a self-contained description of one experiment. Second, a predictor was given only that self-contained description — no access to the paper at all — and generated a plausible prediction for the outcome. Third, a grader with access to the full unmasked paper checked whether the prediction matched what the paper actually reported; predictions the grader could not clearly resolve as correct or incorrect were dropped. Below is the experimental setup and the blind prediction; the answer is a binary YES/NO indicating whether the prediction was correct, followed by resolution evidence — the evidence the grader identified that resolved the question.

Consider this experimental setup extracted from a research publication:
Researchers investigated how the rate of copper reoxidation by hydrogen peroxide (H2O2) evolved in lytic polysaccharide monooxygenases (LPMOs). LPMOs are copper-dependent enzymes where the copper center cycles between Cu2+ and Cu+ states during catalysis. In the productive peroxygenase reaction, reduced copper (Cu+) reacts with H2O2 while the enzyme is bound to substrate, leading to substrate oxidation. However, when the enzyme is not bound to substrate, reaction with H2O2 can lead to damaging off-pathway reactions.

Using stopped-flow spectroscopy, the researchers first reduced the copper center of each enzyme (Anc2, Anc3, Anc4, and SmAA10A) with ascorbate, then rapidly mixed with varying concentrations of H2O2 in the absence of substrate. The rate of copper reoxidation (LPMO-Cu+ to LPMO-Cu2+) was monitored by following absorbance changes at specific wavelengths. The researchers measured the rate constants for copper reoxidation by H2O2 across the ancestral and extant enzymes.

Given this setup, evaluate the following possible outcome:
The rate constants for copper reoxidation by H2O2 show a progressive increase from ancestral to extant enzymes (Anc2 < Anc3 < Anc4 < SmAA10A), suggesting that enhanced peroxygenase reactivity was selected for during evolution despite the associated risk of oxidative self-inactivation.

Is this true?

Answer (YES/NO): NO